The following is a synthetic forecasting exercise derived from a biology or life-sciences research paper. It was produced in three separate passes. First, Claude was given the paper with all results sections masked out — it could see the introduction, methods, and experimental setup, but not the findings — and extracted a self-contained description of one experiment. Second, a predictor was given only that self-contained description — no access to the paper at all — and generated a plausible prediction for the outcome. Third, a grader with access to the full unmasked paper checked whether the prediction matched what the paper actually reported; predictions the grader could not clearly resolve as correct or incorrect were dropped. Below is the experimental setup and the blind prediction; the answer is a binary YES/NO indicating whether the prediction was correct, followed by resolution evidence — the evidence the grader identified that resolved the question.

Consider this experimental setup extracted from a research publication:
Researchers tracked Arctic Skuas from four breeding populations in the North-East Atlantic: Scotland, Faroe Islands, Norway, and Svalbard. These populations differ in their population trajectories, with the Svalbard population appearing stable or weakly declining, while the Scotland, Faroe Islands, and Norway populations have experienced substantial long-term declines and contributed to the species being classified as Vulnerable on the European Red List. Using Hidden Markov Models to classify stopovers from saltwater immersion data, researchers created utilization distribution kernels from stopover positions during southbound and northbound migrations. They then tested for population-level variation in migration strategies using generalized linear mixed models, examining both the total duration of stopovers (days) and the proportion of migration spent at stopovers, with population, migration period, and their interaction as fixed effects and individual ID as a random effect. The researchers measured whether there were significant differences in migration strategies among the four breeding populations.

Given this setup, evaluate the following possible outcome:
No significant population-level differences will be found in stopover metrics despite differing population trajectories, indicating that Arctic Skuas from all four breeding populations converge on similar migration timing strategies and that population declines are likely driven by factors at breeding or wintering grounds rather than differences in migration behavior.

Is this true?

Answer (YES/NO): NO